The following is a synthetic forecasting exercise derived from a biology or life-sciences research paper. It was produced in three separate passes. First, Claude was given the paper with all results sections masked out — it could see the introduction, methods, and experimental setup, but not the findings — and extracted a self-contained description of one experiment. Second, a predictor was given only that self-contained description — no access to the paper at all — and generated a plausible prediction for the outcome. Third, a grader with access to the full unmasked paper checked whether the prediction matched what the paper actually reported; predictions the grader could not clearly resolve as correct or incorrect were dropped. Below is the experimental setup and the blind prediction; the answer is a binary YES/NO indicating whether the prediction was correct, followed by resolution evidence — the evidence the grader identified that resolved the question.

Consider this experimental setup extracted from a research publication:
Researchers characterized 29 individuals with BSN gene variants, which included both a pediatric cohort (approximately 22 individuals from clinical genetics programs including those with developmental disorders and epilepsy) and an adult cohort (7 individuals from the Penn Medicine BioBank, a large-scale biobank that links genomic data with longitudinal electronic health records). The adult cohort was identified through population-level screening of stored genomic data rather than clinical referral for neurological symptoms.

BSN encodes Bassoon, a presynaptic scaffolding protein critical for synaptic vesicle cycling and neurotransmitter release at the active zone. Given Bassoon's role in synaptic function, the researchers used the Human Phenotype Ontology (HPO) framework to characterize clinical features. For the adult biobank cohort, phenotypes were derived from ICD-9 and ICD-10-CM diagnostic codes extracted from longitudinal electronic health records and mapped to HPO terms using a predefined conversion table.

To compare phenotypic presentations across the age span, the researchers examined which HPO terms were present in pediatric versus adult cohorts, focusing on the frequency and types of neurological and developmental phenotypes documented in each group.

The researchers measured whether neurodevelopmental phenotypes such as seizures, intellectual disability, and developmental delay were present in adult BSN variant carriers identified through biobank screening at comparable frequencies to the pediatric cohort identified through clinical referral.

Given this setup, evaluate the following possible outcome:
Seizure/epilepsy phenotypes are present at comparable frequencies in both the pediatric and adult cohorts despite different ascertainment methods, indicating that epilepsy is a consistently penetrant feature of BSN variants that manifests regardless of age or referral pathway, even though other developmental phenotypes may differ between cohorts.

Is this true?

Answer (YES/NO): NO